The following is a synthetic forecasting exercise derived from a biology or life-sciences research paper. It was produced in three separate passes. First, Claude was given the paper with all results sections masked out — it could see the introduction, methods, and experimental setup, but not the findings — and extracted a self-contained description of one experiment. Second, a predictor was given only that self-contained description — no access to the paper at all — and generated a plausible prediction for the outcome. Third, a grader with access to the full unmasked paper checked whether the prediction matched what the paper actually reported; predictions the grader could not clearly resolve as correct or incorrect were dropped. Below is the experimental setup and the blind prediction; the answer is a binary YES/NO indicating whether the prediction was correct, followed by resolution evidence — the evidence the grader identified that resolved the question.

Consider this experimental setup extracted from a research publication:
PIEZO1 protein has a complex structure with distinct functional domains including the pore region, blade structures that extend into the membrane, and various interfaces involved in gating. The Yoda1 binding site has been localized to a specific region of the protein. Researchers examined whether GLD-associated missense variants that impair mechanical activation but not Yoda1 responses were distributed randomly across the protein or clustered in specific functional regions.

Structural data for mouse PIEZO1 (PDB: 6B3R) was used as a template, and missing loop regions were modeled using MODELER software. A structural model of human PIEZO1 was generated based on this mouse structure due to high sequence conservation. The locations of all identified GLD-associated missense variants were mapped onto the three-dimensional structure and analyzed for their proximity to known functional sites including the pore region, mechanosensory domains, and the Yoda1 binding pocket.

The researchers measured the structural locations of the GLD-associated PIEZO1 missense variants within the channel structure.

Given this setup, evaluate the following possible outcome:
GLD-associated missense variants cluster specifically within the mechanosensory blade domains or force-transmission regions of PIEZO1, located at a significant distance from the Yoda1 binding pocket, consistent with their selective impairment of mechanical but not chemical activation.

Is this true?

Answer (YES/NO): NO